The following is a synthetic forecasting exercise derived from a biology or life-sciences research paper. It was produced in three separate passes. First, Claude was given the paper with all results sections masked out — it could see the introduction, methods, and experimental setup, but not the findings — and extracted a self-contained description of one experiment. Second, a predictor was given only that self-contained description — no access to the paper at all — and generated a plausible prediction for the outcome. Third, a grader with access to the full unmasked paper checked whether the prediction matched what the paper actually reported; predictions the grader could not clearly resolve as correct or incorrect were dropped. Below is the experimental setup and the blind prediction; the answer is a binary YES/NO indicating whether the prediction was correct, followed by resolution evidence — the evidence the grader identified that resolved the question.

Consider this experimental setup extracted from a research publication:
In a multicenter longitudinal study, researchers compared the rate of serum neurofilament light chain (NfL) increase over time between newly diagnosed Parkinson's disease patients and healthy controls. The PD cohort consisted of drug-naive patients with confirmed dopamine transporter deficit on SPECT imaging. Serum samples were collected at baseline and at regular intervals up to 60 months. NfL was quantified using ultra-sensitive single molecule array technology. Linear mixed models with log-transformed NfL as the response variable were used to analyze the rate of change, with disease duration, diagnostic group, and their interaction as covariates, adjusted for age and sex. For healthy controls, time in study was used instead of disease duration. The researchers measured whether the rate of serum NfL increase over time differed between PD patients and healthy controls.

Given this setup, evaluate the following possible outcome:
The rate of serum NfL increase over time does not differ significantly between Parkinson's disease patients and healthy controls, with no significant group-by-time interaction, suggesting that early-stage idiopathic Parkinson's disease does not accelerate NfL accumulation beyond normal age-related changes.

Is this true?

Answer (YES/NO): NO